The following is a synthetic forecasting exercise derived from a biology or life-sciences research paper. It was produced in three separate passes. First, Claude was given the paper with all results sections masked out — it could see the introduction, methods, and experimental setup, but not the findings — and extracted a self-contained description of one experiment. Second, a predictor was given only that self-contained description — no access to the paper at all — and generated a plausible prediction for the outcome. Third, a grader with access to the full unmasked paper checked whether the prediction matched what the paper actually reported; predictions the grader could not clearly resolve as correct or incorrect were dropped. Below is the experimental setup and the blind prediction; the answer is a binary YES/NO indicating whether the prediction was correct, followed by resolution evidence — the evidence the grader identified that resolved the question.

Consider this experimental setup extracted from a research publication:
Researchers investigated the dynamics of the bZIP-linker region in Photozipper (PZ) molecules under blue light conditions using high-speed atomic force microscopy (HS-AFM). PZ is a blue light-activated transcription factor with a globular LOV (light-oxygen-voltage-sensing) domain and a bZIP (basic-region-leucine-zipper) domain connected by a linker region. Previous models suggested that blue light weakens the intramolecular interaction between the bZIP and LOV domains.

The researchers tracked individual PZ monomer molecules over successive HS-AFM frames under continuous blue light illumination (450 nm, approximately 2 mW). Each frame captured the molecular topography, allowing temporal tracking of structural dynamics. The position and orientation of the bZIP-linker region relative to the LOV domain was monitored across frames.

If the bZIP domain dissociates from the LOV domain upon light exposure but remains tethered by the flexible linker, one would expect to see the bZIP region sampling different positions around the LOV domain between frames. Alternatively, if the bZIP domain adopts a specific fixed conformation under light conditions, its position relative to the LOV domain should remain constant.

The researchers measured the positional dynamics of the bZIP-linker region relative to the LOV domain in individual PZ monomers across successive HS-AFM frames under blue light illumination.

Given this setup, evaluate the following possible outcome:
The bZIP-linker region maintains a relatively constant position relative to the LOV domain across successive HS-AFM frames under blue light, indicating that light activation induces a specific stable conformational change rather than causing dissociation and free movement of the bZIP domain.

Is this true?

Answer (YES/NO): NO